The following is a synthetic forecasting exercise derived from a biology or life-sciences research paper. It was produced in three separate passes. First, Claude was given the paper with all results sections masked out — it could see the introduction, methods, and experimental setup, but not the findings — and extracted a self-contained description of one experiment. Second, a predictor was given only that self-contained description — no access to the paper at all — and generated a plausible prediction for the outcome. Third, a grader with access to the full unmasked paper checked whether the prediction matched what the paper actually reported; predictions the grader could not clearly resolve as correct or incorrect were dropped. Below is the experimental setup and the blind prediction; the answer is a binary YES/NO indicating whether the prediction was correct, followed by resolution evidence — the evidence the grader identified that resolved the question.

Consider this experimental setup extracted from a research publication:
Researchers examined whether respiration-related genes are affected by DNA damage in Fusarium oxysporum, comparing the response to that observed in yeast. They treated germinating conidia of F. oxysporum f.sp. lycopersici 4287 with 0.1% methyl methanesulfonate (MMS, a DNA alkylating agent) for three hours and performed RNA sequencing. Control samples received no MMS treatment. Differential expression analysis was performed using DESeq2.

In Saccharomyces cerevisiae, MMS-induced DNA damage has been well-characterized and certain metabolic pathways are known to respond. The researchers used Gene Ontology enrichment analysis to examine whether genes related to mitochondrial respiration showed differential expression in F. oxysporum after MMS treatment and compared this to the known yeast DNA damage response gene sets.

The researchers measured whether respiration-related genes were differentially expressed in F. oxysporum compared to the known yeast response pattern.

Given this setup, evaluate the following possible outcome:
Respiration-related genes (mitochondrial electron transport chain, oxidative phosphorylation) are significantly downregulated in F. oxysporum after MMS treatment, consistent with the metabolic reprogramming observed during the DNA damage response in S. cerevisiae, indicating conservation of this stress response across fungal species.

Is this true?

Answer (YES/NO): NO